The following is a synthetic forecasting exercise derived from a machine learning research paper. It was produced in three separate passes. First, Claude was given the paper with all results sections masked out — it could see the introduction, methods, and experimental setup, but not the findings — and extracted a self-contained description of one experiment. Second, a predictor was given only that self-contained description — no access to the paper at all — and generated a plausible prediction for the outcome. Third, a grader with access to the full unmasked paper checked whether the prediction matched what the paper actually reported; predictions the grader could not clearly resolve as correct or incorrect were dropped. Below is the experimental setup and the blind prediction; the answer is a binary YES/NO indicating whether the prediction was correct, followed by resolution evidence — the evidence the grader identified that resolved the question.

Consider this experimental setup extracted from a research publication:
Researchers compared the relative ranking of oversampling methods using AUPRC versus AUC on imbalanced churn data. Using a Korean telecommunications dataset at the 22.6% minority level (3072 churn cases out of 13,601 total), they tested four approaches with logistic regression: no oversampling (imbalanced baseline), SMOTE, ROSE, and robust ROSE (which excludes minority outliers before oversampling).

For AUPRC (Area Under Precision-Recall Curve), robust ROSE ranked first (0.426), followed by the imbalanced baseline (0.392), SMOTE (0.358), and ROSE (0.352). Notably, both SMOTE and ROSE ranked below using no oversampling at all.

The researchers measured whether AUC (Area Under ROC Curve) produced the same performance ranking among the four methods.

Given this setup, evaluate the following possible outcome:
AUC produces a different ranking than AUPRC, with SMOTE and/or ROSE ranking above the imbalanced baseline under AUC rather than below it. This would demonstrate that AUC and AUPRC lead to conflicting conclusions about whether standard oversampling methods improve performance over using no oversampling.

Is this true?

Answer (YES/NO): NO